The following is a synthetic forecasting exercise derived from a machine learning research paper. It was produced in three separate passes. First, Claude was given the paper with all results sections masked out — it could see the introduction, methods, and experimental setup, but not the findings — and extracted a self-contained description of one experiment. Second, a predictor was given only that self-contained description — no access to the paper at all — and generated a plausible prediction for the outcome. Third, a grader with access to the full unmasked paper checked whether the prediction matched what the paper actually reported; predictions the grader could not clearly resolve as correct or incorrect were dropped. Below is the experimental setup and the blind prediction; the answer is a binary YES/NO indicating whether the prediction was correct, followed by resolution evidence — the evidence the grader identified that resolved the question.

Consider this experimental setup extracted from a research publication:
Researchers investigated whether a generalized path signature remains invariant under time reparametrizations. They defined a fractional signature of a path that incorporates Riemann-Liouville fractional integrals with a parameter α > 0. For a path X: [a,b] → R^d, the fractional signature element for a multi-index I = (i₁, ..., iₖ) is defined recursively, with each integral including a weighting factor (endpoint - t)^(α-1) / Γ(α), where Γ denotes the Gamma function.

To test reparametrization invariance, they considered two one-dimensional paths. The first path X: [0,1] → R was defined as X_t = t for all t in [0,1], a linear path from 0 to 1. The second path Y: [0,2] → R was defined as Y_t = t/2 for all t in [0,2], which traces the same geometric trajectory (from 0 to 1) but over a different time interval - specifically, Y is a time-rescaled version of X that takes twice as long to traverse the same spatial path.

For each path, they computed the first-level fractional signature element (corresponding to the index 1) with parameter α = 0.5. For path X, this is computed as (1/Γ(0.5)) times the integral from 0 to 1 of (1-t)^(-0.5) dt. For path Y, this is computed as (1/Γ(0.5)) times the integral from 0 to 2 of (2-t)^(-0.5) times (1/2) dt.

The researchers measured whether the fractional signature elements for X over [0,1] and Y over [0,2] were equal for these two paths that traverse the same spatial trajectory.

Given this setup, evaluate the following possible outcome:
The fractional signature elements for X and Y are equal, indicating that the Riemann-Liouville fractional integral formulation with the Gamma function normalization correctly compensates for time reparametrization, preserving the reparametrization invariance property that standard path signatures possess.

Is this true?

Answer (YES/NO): NO